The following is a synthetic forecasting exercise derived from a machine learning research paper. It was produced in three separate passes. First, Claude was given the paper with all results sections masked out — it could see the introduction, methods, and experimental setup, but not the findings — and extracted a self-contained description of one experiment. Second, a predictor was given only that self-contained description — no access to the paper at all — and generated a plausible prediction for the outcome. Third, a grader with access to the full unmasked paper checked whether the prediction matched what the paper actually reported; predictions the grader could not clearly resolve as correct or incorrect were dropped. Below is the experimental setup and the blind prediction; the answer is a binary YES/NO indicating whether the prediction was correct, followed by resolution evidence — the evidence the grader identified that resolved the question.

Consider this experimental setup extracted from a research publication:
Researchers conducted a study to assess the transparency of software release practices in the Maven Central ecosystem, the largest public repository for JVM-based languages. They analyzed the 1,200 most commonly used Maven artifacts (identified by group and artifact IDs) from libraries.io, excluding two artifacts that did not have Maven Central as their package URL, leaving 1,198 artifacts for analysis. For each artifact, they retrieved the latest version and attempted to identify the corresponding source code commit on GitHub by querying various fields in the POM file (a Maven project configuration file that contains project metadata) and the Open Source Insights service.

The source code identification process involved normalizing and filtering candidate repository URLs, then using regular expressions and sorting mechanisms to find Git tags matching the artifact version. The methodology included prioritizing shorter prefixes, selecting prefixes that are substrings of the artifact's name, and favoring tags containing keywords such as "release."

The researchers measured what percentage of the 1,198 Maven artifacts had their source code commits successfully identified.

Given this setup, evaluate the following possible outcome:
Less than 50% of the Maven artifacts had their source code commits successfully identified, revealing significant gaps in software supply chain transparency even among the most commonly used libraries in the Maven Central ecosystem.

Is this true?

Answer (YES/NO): NO